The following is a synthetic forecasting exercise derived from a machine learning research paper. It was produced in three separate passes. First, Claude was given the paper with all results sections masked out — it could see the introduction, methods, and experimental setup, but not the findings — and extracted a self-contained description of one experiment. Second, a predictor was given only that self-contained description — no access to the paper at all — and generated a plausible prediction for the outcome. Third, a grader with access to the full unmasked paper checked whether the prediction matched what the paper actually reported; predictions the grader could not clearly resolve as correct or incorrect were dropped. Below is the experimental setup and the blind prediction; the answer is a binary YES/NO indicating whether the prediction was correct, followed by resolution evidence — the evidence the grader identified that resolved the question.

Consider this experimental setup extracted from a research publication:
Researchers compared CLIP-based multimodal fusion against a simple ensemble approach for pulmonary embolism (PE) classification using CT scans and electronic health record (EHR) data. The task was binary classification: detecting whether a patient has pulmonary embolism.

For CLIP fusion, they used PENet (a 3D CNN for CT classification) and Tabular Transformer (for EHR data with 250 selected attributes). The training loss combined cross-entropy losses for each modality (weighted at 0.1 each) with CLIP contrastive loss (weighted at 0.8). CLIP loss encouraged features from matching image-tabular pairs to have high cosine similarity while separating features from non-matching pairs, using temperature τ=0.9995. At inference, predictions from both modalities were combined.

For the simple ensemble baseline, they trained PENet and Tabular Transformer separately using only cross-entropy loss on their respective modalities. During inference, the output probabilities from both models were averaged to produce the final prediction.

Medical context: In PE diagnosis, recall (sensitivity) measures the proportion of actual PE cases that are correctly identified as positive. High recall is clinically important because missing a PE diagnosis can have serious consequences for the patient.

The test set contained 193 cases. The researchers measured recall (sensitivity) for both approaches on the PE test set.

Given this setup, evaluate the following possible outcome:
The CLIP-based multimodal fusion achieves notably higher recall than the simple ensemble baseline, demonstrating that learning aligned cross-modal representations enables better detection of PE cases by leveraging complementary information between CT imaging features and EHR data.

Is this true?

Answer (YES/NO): YES